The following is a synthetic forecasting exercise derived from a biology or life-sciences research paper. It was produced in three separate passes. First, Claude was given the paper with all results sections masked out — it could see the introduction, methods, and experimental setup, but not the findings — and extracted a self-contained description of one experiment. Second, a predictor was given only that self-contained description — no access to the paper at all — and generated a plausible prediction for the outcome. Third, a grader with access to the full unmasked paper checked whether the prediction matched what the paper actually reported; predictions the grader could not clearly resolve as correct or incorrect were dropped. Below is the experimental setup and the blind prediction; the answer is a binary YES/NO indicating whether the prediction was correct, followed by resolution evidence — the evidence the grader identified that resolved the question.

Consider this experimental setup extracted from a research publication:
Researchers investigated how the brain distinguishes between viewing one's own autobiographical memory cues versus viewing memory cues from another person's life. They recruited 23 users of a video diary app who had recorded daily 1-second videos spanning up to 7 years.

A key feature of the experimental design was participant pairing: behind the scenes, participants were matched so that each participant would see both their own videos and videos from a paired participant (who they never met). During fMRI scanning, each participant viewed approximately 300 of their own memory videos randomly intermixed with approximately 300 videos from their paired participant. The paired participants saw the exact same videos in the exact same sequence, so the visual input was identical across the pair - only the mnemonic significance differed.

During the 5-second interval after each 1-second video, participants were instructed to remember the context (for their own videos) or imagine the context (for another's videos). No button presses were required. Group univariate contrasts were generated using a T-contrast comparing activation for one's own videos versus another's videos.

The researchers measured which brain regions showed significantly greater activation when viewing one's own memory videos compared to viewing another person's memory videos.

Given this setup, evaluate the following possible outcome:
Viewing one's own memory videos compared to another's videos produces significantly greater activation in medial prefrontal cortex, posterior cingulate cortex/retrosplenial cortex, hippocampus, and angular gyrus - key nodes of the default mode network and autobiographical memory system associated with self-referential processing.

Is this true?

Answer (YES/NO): YES